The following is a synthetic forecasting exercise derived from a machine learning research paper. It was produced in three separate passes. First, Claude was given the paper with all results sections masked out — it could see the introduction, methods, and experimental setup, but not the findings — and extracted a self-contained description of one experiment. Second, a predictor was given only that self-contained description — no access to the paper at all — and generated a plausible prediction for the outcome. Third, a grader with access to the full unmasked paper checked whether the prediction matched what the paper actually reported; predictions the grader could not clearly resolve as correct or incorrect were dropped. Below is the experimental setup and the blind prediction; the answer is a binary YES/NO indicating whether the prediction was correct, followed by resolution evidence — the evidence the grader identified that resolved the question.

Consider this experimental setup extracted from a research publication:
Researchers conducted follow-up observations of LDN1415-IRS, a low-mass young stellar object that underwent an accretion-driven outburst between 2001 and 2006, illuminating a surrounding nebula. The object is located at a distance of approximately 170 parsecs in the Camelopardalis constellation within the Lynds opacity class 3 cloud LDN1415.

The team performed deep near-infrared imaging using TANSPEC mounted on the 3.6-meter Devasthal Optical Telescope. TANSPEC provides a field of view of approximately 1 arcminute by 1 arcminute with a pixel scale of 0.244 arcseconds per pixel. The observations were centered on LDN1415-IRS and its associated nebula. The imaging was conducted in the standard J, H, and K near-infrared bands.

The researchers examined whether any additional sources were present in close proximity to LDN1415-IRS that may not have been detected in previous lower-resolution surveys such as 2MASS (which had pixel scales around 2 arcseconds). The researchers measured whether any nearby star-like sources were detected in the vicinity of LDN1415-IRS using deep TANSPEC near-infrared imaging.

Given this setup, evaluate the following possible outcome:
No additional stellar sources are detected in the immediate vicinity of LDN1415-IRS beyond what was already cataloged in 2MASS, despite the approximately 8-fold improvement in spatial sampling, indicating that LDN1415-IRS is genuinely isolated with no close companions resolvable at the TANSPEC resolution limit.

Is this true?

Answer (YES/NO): NO